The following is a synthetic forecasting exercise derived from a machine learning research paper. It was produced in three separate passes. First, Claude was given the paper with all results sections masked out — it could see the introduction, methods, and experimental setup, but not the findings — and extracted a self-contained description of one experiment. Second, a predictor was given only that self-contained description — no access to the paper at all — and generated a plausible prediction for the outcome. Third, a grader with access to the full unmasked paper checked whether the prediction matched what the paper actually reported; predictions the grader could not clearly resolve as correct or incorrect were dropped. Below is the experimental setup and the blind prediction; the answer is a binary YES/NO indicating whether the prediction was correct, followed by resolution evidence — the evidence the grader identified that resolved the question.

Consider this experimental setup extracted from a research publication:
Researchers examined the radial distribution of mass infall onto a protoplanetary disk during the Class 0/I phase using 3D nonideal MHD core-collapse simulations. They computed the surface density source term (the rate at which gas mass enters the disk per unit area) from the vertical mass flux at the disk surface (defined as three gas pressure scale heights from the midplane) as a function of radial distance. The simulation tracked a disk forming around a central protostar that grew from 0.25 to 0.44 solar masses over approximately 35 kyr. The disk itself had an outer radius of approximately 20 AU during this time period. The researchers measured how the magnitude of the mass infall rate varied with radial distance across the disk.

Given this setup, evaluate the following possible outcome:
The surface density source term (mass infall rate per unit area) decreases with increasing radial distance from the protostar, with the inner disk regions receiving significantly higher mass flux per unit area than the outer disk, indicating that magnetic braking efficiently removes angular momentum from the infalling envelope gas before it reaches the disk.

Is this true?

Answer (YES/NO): YES